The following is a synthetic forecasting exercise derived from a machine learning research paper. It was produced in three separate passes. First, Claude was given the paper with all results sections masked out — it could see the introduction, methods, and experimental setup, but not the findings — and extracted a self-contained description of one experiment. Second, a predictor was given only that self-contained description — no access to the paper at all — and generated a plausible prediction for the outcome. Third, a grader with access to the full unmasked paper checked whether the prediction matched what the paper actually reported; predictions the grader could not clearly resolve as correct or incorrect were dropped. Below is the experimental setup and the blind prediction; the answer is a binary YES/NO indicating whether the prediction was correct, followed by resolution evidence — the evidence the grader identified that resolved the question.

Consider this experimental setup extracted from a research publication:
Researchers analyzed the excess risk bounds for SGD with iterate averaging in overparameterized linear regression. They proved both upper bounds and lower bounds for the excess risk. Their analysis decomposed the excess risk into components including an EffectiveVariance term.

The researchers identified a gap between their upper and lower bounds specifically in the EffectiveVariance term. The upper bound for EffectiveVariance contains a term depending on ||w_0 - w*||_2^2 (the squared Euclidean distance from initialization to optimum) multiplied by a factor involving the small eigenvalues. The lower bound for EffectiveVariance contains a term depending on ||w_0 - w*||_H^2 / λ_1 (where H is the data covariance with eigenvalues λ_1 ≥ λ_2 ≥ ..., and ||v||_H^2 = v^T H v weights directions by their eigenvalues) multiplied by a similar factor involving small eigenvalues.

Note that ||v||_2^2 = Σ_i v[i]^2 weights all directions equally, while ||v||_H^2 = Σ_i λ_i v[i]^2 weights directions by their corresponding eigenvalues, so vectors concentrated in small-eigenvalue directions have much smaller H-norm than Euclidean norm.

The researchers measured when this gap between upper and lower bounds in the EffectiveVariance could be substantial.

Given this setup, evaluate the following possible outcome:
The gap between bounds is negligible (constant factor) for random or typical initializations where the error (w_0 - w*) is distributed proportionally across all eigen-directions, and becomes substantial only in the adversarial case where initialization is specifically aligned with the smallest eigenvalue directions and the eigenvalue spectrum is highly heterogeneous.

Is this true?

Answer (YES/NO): NO